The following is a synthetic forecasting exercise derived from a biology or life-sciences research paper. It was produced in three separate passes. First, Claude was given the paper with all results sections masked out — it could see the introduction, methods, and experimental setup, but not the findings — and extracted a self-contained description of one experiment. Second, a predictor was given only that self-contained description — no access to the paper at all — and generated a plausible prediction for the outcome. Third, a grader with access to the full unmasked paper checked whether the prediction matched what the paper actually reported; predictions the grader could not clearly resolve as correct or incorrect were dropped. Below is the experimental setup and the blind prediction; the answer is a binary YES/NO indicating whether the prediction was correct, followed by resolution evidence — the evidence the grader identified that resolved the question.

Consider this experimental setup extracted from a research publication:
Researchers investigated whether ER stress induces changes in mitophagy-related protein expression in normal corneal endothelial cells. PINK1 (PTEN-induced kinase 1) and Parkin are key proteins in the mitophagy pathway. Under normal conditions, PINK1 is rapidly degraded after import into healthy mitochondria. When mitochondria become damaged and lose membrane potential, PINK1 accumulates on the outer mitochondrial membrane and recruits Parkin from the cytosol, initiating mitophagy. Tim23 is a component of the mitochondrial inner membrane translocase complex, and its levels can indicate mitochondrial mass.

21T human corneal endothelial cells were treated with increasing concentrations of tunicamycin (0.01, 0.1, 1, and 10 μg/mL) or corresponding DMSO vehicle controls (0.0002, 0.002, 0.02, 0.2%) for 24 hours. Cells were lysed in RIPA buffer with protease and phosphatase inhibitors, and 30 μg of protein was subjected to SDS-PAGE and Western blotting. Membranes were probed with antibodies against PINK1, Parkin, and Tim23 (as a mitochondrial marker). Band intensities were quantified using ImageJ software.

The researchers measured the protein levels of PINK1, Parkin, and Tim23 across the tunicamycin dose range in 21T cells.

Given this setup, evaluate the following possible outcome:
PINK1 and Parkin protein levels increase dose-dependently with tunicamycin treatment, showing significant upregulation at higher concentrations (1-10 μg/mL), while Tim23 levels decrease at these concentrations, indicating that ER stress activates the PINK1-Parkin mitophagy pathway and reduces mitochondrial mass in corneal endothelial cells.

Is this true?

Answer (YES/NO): NO